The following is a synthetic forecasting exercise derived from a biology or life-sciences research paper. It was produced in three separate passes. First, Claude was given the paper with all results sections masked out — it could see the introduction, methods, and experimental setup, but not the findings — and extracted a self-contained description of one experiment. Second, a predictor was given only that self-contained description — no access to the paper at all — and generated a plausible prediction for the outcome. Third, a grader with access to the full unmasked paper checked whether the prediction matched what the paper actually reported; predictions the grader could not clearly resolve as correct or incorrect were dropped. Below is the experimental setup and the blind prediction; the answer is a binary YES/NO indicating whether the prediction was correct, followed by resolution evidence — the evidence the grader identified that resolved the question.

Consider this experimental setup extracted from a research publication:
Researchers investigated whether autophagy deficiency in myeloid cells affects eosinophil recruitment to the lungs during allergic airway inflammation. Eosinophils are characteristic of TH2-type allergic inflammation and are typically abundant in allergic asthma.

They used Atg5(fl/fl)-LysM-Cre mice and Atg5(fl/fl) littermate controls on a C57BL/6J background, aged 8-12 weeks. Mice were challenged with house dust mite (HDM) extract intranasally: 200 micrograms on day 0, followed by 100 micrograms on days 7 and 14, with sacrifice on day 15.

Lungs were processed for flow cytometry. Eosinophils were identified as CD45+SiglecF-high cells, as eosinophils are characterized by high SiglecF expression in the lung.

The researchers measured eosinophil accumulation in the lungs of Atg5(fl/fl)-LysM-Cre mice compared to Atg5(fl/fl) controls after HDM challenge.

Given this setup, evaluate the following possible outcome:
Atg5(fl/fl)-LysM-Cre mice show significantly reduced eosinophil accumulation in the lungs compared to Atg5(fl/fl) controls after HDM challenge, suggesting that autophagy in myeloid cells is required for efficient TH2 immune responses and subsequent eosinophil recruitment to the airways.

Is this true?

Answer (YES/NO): NO